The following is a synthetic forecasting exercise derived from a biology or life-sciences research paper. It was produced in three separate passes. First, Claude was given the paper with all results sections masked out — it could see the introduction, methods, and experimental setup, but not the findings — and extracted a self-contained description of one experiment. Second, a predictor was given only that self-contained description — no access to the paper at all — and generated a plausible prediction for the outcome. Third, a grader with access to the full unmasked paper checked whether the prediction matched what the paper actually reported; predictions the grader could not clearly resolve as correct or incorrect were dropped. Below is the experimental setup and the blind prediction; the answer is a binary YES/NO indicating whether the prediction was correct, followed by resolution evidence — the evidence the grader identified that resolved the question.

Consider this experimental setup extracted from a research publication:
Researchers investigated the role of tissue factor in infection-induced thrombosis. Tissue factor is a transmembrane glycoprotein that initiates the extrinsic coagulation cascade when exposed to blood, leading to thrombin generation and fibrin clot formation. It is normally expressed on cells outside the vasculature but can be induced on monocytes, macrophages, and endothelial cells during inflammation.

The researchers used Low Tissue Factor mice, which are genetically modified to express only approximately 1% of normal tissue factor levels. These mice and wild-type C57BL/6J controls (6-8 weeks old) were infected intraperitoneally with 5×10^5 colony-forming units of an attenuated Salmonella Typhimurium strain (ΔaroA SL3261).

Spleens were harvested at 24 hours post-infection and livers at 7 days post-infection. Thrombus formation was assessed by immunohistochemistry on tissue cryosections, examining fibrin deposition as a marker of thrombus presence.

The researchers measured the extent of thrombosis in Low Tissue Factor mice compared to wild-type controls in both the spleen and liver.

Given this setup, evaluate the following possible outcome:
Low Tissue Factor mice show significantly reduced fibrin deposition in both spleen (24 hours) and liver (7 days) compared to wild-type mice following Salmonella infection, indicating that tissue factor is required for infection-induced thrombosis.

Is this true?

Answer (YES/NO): YES